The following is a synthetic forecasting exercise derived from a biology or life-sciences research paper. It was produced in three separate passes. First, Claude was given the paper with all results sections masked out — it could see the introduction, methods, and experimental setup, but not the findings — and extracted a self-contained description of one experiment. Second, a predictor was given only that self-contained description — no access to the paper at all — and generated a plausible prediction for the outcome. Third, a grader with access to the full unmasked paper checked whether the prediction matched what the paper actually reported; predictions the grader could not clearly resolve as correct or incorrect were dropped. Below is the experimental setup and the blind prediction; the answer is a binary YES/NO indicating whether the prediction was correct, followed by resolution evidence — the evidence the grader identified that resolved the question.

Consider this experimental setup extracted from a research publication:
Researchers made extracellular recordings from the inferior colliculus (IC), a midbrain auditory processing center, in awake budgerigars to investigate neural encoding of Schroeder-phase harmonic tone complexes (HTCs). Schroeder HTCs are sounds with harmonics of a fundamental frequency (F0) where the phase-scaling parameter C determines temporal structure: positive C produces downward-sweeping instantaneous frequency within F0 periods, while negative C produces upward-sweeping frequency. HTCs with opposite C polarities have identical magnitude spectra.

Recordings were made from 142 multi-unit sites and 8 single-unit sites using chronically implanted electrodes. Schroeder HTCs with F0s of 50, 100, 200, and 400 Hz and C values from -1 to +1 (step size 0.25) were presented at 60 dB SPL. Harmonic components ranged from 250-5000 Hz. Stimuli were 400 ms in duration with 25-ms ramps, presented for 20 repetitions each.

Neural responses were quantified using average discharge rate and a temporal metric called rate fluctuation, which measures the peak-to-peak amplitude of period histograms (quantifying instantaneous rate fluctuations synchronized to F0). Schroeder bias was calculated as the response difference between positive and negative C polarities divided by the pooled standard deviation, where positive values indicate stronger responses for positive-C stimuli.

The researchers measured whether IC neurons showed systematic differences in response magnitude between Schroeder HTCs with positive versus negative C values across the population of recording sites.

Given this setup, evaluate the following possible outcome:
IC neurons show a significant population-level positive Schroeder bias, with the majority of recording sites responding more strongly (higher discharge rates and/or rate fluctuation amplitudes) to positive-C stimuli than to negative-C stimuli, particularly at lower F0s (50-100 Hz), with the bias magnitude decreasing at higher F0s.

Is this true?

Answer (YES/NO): NO